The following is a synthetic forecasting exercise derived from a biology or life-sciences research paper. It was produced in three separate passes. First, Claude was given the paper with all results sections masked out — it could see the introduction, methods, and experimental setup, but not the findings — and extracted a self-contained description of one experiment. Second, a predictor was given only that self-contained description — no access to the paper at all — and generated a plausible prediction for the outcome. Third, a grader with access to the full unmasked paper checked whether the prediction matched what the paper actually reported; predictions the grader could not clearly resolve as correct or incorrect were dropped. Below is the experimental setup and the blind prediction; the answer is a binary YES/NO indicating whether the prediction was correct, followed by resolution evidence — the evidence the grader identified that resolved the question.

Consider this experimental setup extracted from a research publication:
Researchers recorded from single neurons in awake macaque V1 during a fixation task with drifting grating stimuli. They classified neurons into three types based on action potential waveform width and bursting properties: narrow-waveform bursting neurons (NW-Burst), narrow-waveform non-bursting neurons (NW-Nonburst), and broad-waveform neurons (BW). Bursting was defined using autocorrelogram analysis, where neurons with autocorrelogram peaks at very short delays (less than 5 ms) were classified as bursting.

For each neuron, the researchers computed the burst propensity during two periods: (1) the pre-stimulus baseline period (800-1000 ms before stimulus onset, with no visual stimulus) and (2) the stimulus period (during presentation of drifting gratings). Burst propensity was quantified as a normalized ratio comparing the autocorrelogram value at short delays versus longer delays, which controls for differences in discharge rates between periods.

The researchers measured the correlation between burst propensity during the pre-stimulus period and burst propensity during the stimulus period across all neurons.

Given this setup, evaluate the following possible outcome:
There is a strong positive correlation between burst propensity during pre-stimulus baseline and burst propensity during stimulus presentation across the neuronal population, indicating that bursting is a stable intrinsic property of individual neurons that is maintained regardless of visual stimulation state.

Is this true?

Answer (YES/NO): YES